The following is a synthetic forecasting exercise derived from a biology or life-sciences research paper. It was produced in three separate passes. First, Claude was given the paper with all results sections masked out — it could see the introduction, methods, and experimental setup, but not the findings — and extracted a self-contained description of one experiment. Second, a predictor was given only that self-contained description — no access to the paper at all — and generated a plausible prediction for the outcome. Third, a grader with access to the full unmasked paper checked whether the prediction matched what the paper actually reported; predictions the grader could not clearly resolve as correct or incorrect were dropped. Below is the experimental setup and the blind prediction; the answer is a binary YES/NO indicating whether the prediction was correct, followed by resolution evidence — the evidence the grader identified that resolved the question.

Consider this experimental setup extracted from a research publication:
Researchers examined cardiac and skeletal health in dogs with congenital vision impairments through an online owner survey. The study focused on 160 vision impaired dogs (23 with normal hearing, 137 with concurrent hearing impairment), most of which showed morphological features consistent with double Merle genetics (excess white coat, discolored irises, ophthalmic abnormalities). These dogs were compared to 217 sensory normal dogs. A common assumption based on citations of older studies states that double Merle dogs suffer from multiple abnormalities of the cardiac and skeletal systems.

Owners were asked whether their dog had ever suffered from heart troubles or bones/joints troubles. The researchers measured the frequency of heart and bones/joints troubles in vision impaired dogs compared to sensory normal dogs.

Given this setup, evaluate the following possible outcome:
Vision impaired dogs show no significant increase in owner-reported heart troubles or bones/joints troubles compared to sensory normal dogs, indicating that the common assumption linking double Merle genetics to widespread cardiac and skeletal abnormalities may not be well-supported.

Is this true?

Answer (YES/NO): YES